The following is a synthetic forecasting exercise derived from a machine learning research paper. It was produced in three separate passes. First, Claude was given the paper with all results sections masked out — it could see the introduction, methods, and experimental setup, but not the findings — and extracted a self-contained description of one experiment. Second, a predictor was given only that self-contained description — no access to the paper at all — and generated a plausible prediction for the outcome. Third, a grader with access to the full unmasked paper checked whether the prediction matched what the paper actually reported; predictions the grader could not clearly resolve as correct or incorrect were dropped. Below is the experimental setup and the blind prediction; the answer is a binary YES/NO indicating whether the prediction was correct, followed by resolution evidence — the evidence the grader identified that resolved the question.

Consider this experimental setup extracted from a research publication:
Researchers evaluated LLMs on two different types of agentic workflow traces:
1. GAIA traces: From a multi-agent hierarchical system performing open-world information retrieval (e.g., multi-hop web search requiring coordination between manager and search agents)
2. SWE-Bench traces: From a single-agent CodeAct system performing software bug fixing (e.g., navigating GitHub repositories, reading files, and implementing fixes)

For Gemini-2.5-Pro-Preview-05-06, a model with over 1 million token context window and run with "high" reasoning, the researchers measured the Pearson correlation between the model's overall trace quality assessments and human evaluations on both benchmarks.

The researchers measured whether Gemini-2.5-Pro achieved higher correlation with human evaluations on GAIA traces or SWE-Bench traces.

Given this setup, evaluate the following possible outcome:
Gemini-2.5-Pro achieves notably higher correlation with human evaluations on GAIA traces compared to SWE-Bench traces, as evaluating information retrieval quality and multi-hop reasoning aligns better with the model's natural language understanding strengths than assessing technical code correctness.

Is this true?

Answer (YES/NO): NO